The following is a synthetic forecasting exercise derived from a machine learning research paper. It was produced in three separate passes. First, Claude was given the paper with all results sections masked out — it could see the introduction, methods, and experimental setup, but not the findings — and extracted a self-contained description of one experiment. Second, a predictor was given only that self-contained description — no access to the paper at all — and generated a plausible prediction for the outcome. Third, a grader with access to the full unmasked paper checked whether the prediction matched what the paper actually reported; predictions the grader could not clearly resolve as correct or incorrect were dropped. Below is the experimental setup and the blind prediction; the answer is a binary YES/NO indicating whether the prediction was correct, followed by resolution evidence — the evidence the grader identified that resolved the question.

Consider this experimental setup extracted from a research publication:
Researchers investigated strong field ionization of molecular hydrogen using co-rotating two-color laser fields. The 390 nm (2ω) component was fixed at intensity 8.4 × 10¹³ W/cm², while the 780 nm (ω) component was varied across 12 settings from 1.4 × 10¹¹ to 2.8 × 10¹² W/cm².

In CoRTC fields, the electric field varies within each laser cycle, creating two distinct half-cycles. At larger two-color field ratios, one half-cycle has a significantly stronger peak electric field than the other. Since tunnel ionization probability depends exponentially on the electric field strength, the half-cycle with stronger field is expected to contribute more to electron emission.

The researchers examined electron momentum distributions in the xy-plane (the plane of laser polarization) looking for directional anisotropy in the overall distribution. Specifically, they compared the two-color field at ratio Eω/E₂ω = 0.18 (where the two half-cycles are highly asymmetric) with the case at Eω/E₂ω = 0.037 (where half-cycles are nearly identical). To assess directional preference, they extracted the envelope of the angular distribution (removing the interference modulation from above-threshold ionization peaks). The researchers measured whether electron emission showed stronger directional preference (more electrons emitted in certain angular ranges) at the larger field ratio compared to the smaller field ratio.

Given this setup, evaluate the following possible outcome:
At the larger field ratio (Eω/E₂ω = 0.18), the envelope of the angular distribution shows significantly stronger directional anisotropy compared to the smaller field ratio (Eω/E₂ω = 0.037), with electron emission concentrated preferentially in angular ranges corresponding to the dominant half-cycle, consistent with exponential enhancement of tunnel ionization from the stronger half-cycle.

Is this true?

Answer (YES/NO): YES